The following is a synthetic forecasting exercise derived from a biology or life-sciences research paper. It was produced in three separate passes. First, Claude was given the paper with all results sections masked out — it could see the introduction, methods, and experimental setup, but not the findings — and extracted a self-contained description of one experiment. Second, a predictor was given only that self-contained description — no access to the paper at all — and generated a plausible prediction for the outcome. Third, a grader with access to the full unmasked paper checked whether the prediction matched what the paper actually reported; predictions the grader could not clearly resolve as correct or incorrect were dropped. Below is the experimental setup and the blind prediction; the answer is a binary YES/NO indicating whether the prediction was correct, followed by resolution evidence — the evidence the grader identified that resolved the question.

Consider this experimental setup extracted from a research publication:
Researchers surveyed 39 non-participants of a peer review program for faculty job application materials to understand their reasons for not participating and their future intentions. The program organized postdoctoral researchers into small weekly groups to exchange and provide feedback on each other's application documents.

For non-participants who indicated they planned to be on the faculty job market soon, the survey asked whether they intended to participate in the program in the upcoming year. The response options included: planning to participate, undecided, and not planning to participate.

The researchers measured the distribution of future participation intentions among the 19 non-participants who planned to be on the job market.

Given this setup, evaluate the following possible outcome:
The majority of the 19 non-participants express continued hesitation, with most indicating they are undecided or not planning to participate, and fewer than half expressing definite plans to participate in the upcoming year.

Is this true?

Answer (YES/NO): NO